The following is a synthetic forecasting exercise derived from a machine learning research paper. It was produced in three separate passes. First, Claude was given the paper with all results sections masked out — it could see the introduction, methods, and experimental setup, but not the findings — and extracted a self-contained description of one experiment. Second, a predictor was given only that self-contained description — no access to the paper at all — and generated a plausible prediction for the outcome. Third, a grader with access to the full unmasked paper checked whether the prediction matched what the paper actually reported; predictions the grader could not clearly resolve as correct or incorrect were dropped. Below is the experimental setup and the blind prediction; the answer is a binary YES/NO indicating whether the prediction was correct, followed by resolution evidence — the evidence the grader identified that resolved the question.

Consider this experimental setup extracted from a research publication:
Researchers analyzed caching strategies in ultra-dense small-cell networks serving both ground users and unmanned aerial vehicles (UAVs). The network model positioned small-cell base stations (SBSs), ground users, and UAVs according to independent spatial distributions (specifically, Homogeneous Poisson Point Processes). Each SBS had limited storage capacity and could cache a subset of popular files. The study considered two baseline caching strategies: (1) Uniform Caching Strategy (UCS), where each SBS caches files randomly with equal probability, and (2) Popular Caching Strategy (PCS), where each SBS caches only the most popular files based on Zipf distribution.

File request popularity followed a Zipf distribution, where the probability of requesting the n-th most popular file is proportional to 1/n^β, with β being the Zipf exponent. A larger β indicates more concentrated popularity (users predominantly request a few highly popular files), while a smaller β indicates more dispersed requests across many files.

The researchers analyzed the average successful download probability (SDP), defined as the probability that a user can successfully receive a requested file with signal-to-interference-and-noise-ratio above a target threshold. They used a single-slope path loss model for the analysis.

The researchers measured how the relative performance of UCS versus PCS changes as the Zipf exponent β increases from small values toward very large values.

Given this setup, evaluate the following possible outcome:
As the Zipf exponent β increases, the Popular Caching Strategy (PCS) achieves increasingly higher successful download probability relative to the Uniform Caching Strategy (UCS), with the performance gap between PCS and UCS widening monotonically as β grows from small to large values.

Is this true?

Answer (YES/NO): NO